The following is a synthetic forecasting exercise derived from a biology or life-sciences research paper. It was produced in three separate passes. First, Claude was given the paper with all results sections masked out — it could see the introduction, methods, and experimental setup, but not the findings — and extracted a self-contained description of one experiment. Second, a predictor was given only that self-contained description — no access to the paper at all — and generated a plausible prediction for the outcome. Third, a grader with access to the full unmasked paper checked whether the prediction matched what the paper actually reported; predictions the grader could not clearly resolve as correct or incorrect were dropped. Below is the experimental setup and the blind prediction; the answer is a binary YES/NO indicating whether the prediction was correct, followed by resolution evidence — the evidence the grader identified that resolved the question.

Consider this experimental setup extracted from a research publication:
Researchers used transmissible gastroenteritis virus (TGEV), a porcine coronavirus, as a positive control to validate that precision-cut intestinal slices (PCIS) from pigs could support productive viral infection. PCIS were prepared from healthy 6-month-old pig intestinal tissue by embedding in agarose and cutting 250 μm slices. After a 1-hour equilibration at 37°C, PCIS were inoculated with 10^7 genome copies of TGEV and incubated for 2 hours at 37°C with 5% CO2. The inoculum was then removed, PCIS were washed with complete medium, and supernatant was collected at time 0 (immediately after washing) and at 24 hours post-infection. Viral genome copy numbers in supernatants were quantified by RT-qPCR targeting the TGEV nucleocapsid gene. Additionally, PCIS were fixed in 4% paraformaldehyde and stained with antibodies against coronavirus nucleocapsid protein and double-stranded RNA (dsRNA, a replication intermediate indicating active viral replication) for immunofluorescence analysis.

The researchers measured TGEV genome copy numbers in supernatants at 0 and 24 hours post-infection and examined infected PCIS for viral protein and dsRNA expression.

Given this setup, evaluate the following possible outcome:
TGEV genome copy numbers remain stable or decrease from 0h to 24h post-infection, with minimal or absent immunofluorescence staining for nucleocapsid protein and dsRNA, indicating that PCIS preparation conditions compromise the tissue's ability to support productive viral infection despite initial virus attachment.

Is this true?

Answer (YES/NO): NO